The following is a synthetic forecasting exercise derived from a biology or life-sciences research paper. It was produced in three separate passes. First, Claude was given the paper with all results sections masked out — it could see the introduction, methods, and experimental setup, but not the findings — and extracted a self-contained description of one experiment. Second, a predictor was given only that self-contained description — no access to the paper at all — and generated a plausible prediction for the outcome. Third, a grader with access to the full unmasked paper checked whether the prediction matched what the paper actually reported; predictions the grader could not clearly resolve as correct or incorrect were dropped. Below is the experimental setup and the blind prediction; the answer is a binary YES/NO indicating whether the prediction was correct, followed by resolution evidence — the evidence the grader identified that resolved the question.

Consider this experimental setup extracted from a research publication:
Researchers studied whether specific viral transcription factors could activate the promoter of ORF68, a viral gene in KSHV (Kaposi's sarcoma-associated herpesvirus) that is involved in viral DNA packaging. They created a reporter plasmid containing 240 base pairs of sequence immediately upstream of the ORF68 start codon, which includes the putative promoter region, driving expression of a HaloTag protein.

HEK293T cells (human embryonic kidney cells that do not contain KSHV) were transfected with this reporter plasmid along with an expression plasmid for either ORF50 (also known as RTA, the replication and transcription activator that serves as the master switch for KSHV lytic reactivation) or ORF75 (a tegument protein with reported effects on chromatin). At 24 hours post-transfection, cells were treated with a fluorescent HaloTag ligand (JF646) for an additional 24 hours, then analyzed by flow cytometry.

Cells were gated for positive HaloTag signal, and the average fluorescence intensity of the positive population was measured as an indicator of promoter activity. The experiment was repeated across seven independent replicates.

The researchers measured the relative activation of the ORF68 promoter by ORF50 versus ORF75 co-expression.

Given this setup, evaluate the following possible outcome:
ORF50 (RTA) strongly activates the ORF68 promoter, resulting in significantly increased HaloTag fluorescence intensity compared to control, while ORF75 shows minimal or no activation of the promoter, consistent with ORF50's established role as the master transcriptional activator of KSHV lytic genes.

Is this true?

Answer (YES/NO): NO